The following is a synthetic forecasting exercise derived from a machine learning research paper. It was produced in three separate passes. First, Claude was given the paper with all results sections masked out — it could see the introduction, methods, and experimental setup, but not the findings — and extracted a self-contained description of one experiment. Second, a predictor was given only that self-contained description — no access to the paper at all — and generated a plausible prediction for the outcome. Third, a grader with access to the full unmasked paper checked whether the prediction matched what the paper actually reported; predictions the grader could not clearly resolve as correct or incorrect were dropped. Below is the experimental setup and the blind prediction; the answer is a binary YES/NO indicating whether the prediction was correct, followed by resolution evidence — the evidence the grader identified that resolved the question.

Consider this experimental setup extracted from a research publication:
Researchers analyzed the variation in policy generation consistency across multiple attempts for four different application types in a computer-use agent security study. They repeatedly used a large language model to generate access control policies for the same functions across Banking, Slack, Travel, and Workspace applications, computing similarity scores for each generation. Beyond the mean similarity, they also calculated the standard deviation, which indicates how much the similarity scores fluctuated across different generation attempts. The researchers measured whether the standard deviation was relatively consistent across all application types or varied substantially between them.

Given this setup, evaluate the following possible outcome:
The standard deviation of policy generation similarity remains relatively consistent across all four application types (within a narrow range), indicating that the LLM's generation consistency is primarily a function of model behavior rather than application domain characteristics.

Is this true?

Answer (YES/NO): YES